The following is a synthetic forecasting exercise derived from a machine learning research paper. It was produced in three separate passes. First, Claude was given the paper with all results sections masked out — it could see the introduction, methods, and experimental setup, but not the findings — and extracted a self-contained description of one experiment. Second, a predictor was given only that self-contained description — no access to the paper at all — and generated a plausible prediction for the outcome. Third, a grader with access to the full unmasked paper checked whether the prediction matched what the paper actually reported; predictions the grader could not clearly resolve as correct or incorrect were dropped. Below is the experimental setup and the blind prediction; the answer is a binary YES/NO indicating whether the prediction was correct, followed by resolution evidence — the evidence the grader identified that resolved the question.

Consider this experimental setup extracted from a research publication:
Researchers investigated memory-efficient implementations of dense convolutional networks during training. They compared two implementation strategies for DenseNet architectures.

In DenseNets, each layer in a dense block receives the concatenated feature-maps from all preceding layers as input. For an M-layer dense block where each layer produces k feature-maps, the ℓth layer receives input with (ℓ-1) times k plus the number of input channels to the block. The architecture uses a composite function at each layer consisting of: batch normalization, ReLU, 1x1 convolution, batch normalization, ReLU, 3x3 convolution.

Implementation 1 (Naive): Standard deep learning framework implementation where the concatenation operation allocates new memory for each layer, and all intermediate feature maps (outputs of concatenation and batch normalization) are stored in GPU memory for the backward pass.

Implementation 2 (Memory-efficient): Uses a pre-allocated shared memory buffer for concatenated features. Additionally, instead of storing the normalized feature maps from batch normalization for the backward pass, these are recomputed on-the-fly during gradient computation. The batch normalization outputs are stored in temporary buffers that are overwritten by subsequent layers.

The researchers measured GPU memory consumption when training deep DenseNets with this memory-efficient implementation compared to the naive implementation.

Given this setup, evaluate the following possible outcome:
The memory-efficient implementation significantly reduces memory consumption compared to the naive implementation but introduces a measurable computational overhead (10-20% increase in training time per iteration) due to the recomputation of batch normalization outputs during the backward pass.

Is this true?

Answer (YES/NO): YES